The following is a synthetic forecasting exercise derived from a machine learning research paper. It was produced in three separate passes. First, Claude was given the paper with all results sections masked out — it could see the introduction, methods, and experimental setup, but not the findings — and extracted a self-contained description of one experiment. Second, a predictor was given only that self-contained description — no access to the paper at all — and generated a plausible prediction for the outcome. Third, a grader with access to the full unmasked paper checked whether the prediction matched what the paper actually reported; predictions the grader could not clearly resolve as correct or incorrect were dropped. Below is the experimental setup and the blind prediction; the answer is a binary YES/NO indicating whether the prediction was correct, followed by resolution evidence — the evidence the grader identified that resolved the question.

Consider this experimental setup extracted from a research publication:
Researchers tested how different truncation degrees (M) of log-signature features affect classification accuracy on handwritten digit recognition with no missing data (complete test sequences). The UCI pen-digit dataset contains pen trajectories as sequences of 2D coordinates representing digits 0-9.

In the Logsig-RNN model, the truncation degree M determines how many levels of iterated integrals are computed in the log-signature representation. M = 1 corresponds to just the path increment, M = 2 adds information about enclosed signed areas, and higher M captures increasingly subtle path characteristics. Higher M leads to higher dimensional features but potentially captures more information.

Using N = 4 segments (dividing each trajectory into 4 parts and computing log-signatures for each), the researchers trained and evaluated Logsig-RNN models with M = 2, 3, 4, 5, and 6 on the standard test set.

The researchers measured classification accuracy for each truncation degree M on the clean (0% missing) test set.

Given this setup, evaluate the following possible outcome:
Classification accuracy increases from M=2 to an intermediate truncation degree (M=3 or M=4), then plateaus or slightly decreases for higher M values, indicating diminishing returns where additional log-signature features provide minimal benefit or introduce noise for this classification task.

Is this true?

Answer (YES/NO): NO